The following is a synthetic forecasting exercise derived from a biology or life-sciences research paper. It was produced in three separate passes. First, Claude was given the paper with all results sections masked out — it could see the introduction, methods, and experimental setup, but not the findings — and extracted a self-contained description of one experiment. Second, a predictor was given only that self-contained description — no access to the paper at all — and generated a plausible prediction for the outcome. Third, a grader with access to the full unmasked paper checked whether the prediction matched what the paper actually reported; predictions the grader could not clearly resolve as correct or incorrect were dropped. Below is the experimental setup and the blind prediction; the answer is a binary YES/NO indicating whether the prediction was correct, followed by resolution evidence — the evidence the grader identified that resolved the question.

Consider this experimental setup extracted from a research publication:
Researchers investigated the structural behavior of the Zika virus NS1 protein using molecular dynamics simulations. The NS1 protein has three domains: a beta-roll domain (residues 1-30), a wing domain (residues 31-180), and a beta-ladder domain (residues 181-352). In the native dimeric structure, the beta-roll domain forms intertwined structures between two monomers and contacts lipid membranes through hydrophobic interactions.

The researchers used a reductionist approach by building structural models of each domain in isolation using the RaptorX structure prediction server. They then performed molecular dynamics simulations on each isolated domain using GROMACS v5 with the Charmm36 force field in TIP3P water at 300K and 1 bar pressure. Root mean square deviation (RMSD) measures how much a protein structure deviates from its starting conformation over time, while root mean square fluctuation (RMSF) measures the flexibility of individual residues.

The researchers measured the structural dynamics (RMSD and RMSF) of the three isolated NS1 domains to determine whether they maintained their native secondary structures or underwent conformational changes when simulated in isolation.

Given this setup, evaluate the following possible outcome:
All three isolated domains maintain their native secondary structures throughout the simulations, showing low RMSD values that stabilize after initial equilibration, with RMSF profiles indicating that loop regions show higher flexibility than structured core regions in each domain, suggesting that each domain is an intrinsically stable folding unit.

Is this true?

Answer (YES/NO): NO